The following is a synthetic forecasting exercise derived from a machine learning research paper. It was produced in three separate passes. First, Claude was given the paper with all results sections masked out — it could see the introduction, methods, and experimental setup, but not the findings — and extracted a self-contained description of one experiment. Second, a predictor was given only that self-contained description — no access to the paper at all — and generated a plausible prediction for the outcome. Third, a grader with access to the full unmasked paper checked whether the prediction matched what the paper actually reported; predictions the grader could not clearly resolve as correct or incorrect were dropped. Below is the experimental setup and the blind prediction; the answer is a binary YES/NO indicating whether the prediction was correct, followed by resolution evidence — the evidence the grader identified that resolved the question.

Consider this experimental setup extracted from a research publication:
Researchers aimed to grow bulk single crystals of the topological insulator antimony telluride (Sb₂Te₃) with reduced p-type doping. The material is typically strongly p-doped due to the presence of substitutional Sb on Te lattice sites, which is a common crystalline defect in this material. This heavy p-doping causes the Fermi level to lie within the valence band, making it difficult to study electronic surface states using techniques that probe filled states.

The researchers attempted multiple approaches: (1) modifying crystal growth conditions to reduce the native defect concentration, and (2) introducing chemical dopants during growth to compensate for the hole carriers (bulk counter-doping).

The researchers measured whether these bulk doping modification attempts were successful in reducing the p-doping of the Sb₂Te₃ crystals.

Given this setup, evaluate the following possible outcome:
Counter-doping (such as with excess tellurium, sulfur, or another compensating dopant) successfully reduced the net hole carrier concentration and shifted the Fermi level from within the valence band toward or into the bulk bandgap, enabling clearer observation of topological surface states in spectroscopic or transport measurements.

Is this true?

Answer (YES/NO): NO